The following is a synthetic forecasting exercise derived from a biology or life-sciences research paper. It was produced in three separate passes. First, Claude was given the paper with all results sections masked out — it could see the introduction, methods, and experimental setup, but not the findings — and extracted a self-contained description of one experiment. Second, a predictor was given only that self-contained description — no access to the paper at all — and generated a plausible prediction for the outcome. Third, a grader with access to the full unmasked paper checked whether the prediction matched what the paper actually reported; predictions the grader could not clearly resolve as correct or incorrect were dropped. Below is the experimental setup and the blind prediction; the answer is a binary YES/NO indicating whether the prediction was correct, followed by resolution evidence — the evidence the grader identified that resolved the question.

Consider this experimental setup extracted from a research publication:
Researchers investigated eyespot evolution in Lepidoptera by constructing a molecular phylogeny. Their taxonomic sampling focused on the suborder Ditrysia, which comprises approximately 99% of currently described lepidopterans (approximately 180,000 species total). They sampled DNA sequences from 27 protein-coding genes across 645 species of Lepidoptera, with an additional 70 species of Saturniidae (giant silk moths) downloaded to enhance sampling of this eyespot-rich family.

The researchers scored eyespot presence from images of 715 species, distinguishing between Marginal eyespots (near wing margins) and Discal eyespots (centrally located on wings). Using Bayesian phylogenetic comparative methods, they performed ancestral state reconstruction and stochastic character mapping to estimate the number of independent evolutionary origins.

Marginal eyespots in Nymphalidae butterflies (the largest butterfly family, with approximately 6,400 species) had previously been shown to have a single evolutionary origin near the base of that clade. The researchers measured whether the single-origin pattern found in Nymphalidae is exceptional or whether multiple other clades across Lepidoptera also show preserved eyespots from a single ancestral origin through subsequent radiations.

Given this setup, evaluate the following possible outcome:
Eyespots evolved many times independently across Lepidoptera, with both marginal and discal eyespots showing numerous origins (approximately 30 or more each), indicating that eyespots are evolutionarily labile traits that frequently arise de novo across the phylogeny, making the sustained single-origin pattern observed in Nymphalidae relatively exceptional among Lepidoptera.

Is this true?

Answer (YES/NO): NO